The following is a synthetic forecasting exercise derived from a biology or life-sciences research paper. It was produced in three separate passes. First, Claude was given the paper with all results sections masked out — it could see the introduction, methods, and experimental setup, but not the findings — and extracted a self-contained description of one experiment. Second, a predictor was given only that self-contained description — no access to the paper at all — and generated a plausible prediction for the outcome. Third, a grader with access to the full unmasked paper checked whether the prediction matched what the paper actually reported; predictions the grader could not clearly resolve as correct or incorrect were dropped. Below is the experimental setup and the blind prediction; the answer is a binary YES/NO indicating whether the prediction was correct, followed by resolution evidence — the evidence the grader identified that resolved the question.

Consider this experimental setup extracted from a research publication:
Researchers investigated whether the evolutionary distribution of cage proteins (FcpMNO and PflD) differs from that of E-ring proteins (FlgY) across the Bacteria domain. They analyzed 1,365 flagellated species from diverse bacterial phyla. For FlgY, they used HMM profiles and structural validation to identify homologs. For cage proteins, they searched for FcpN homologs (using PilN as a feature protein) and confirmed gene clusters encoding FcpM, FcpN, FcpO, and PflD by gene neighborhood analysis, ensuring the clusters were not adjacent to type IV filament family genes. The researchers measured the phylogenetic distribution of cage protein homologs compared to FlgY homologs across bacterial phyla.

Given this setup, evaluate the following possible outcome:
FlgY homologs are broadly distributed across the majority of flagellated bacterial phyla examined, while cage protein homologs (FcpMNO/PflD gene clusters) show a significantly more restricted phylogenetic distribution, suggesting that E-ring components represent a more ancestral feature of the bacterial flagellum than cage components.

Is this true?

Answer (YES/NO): YES